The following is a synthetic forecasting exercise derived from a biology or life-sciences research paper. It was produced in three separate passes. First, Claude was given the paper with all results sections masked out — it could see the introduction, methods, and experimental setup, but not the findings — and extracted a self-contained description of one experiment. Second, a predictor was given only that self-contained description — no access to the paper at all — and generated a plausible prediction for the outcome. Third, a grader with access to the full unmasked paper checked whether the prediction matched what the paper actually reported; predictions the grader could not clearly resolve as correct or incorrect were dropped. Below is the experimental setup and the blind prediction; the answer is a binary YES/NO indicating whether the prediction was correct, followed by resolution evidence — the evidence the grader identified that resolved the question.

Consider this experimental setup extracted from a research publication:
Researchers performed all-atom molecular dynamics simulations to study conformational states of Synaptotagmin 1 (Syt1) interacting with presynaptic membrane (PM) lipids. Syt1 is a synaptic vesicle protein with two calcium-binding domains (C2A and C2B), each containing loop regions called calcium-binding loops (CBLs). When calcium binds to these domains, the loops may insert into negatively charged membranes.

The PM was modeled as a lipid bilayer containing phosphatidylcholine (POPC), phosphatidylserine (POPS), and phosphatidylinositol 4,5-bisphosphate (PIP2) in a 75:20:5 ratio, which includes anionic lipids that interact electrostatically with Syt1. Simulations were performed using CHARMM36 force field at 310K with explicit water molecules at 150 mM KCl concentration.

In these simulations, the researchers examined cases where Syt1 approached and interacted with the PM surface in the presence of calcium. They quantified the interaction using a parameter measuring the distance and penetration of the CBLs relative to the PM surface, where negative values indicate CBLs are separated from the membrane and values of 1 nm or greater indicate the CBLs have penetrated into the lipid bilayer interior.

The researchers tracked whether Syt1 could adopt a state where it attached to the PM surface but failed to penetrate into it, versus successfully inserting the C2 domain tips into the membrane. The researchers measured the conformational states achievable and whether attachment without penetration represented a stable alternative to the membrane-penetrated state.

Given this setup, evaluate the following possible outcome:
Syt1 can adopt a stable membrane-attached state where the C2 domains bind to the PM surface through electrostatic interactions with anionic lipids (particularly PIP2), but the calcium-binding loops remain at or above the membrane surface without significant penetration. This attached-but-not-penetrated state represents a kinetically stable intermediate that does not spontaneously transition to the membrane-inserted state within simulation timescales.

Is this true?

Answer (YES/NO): YES